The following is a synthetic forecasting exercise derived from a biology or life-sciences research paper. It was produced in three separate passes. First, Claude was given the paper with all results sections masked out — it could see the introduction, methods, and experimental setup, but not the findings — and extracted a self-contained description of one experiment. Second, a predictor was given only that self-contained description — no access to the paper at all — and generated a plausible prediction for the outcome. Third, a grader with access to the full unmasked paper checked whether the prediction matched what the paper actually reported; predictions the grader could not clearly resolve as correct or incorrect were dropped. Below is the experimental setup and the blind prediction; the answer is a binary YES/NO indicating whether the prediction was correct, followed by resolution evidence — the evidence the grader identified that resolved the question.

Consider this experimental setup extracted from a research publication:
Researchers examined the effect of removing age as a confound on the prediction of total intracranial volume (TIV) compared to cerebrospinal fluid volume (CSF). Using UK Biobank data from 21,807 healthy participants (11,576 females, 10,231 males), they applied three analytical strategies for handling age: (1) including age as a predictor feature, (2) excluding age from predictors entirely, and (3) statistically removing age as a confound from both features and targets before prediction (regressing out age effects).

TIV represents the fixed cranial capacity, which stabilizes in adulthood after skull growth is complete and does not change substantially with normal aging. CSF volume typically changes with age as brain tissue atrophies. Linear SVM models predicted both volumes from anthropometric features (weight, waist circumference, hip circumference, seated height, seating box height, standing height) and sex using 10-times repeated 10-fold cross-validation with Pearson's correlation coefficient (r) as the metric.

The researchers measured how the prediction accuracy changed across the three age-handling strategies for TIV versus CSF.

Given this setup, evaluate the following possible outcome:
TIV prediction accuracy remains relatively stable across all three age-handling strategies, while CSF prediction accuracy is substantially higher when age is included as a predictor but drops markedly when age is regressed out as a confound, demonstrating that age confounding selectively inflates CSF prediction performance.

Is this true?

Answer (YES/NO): YES